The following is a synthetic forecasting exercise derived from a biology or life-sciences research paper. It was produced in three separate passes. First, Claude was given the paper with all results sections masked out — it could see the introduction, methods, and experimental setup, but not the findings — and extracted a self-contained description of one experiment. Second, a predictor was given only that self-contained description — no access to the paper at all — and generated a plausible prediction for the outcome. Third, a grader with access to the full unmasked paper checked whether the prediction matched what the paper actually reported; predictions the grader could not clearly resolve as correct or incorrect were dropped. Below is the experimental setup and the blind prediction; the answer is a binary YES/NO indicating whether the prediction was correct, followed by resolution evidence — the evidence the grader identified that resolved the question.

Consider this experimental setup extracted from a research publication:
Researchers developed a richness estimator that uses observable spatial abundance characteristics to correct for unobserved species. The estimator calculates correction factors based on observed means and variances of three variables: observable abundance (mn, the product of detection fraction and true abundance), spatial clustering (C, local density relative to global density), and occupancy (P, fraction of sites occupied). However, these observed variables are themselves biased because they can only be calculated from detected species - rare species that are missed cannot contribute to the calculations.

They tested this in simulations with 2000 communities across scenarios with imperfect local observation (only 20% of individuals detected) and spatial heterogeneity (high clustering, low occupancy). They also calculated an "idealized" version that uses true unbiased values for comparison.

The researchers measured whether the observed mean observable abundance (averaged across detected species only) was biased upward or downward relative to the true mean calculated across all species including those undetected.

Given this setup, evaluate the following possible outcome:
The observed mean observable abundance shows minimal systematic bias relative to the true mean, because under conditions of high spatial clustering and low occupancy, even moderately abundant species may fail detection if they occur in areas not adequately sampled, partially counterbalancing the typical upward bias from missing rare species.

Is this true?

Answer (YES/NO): NO